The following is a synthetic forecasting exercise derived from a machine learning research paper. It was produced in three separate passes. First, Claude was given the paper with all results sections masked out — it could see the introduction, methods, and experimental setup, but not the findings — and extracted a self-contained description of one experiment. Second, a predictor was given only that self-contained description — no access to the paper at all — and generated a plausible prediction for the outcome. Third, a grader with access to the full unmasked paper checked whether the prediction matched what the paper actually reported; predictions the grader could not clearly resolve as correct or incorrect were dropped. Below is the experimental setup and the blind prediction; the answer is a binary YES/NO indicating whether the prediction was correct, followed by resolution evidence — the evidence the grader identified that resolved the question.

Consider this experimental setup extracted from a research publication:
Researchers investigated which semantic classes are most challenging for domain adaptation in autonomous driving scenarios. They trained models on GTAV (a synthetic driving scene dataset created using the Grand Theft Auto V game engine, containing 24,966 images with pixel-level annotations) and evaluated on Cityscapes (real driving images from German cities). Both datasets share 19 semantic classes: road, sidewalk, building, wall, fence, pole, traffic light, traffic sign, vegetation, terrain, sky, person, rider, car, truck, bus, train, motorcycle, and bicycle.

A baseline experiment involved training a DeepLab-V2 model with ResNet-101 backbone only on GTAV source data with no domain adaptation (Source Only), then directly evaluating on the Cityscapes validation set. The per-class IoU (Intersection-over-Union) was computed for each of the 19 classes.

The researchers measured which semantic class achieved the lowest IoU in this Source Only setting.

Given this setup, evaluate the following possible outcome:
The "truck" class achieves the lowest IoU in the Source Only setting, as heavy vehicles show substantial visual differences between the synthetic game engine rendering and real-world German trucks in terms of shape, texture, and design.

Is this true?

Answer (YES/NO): NO